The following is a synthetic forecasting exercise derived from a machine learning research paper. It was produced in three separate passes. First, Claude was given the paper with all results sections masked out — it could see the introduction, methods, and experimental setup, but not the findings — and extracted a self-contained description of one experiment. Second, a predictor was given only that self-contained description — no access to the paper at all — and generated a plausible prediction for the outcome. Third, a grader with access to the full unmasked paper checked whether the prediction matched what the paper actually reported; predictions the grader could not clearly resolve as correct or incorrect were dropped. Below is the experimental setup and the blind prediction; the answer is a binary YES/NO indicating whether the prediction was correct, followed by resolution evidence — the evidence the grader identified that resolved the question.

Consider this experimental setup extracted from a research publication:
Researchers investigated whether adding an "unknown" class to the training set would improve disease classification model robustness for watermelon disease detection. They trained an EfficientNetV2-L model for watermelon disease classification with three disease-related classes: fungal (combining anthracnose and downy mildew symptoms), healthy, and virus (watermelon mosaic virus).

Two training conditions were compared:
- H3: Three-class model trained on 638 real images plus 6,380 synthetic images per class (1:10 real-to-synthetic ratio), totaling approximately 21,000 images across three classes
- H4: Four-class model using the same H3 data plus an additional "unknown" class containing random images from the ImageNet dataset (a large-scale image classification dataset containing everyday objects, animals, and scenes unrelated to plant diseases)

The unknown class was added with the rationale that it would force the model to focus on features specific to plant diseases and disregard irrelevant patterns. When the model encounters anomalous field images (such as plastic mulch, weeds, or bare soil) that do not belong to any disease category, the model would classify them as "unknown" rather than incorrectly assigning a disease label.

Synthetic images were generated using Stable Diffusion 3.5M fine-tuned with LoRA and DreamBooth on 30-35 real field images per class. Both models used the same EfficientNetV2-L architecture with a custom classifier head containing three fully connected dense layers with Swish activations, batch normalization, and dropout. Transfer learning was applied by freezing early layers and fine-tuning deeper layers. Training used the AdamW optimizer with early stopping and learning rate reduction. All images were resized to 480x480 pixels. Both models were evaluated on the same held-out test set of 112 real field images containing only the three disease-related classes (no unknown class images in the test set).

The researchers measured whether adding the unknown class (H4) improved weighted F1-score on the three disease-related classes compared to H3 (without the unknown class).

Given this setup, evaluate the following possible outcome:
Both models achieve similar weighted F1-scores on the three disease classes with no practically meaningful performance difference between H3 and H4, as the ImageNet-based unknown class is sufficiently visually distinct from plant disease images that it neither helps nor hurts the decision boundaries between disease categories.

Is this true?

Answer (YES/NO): YES